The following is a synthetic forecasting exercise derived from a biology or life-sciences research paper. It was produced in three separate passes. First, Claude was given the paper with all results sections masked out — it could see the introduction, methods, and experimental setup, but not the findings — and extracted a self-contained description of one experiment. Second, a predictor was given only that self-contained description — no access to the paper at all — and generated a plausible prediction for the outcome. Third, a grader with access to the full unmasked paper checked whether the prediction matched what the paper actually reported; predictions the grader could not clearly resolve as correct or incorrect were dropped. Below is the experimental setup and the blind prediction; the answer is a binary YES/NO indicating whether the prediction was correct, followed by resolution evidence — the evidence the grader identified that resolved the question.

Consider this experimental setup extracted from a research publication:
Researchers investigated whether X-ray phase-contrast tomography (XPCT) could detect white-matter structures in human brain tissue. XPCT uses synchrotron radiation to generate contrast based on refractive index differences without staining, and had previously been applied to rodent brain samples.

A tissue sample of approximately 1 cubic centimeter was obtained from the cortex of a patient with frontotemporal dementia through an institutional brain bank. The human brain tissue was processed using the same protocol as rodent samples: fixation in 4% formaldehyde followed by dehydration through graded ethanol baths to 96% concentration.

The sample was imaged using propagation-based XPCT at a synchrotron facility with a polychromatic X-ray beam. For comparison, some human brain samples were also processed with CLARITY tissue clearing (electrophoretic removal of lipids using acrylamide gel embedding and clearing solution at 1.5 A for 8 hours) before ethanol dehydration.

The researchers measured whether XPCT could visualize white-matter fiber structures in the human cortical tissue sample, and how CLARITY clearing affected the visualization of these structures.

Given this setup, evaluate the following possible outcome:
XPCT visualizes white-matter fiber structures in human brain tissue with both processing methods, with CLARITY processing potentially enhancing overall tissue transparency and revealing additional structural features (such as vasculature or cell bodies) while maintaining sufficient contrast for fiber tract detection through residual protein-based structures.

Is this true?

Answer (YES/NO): NO